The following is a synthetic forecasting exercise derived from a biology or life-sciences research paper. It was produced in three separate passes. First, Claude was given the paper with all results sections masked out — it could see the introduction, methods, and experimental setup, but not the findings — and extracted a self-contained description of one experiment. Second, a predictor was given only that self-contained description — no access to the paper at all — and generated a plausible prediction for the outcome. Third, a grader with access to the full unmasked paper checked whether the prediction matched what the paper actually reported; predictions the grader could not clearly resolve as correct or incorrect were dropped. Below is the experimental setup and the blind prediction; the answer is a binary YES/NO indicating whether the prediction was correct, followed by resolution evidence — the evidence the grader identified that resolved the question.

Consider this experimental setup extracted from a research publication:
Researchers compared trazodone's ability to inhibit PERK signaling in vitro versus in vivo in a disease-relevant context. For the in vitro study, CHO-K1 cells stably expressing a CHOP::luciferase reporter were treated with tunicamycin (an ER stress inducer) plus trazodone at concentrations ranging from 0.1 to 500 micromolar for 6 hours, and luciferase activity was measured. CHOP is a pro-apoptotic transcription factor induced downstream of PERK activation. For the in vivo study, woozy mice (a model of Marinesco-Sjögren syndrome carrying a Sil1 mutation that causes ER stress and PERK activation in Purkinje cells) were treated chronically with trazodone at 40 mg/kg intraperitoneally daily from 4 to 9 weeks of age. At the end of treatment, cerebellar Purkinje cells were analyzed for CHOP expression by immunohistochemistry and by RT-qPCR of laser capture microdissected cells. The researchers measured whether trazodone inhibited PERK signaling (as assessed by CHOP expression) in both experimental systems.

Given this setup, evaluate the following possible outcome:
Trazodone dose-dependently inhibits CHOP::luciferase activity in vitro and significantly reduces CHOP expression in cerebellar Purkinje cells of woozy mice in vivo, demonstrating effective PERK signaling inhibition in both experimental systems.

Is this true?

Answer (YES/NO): NO